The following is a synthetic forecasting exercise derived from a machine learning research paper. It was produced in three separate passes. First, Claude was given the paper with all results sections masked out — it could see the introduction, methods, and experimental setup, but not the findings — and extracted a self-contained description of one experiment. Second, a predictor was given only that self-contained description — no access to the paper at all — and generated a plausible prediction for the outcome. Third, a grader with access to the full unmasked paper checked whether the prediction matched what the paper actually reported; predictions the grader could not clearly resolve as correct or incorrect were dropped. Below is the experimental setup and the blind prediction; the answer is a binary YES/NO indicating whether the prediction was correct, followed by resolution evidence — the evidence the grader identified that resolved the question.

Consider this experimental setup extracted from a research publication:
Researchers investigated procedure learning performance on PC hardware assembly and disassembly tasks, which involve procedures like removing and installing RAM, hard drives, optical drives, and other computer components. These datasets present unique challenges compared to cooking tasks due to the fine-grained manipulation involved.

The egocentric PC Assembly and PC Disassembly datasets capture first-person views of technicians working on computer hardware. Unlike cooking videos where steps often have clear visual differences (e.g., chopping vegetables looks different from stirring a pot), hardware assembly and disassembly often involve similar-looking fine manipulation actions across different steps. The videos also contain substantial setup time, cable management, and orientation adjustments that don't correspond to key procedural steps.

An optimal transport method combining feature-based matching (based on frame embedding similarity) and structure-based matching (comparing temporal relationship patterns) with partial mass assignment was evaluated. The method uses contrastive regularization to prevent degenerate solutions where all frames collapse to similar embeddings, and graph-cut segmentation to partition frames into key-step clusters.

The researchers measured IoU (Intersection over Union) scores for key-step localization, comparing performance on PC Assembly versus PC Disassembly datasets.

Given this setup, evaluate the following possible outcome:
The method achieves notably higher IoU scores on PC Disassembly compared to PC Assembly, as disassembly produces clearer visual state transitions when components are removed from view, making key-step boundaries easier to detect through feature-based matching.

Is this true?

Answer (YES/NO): YES